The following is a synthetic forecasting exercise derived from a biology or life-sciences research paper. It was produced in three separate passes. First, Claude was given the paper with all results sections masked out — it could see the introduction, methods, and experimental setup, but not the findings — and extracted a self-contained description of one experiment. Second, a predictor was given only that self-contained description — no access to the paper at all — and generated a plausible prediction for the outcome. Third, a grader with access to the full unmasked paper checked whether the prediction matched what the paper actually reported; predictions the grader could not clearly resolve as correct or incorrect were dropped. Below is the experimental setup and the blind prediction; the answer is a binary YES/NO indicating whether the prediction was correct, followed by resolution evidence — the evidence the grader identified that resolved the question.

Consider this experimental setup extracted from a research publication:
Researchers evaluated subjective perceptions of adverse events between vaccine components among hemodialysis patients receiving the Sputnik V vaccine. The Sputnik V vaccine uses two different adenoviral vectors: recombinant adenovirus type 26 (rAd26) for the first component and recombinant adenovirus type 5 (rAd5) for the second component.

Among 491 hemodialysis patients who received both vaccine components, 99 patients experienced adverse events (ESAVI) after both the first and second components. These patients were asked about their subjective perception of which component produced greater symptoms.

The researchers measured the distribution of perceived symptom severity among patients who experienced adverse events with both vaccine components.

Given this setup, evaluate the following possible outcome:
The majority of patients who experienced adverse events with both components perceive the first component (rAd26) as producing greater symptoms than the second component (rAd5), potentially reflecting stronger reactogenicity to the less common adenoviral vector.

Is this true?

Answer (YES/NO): NO